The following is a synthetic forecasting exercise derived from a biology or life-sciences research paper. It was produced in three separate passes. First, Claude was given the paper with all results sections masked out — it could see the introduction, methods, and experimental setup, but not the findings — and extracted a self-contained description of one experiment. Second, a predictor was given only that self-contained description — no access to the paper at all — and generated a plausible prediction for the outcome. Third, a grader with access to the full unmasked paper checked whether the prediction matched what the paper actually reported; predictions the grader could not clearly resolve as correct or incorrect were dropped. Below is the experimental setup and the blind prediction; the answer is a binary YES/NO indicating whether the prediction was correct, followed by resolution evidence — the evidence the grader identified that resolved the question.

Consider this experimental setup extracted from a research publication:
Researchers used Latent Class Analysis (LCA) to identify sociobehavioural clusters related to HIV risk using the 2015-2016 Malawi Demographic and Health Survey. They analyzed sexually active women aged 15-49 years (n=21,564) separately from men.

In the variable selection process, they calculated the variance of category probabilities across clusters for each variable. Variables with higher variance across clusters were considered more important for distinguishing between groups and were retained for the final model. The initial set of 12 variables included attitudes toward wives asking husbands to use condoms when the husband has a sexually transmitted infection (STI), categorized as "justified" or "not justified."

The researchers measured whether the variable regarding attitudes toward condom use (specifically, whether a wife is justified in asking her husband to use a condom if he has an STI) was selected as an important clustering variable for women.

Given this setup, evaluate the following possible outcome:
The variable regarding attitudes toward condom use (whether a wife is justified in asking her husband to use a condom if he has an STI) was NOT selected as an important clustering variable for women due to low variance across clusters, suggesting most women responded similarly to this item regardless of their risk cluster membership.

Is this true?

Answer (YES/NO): YES